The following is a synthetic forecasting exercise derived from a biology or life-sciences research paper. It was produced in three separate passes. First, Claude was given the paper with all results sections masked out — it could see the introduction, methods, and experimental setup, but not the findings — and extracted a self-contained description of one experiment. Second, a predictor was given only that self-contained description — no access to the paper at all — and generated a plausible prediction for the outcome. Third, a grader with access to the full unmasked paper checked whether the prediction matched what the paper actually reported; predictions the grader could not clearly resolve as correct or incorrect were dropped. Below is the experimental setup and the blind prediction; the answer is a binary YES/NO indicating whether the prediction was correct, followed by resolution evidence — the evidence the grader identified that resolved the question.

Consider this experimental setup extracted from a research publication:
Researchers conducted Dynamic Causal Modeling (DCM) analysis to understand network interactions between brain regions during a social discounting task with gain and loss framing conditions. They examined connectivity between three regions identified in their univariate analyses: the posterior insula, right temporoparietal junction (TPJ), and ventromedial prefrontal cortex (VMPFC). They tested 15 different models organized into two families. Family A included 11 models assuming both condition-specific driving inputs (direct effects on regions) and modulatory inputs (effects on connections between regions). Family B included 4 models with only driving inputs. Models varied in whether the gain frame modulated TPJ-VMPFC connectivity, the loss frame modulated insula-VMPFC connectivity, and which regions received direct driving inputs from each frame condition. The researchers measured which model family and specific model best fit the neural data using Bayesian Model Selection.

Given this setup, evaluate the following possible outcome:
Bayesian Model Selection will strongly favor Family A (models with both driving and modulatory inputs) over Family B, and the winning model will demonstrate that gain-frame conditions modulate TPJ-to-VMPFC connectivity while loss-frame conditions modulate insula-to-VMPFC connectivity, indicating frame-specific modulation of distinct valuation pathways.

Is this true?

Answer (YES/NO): NO